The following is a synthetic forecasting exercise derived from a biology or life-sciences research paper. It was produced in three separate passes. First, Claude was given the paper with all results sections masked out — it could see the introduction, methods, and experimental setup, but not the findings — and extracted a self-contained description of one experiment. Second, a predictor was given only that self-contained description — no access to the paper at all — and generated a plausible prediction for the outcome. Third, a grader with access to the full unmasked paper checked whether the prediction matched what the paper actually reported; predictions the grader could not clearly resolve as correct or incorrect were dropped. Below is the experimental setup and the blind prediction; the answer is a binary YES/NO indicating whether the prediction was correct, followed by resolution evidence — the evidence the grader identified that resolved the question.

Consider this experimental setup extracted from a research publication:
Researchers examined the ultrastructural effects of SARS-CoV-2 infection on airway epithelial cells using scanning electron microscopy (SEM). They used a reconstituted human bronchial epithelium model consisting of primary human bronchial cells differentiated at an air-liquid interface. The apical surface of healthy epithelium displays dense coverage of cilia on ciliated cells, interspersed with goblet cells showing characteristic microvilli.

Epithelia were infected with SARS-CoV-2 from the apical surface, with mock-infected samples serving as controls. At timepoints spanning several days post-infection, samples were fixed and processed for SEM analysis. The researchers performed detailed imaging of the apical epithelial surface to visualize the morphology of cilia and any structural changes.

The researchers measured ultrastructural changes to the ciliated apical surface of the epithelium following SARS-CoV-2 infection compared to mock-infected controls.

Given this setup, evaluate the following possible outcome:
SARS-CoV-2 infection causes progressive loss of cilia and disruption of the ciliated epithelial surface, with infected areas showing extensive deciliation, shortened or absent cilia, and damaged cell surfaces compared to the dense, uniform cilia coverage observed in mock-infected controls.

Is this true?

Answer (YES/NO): YES